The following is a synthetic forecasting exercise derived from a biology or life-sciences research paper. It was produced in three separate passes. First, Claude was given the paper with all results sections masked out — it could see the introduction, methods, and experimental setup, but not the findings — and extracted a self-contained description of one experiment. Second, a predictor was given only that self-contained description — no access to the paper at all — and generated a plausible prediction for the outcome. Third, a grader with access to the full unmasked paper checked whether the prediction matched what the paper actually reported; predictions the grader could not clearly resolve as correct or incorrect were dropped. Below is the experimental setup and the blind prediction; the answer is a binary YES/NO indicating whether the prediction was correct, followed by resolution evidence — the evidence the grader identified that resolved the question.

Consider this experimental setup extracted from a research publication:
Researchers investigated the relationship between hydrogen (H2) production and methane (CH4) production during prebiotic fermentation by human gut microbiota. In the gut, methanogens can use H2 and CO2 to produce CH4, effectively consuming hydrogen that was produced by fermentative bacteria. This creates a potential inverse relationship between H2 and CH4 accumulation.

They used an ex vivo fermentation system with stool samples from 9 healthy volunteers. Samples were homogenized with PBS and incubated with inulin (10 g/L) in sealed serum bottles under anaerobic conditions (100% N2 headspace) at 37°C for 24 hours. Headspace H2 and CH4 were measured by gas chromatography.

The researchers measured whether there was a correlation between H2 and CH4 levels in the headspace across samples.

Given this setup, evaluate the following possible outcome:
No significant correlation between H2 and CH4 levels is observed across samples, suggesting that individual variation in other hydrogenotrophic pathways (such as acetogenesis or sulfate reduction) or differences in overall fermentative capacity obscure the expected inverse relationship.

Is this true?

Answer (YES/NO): NO